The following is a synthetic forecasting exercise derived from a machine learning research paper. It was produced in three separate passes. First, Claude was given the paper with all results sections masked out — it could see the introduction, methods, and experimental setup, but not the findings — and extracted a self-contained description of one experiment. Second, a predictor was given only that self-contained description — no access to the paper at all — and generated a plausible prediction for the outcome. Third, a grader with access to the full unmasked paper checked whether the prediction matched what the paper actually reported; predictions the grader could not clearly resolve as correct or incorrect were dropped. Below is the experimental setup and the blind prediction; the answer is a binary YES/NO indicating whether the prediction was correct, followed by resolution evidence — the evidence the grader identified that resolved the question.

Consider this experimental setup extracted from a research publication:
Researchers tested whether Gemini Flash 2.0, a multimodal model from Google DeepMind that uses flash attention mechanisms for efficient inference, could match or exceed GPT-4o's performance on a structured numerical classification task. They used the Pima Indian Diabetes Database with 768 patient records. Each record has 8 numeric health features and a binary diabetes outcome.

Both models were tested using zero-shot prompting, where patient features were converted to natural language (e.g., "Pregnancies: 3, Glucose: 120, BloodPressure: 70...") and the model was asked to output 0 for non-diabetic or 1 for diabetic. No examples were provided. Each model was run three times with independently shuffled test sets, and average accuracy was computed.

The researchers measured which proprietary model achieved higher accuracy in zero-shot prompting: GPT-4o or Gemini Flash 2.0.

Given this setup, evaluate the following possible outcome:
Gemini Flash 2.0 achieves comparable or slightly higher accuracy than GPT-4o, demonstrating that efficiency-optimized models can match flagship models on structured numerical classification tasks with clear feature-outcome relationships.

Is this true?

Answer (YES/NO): YES